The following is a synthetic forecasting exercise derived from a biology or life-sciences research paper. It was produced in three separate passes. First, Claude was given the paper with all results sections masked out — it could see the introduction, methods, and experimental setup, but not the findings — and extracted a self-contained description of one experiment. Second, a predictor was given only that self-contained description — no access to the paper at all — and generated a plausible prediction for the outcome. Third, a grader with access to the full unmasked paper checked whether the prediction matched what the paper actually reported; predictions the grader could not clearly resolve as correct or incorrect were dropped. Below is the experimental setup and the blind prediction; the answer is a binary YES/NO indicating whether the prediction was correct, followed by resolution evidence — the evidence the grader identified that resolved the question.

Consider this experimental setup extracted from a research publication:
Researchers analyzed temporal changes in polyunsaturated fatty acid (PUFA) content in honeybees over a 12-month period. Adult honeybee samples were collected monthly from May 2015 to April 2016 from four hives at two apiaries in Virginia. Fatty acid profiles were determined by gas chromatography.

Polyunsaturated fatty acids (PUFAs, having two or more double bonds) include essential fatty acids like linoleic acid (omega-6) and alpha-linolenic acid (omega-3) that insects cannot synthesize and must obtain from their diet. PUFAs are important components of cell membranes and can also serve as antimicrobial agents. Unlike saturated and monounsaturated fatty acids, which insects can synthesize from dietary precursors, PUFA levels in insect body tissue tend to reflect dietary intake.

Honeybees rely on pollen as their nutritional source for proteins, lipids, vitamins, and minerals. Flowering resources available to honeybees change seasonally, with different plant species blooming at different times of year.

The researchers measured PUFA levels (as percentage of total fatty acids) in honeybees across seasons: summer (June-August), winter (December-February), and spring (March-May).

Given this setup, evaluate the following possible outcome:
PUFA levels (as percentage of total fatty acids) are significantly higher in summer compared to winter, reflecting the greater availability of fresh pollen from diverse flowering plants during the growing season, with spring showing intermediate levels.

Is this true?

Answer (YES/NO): NO